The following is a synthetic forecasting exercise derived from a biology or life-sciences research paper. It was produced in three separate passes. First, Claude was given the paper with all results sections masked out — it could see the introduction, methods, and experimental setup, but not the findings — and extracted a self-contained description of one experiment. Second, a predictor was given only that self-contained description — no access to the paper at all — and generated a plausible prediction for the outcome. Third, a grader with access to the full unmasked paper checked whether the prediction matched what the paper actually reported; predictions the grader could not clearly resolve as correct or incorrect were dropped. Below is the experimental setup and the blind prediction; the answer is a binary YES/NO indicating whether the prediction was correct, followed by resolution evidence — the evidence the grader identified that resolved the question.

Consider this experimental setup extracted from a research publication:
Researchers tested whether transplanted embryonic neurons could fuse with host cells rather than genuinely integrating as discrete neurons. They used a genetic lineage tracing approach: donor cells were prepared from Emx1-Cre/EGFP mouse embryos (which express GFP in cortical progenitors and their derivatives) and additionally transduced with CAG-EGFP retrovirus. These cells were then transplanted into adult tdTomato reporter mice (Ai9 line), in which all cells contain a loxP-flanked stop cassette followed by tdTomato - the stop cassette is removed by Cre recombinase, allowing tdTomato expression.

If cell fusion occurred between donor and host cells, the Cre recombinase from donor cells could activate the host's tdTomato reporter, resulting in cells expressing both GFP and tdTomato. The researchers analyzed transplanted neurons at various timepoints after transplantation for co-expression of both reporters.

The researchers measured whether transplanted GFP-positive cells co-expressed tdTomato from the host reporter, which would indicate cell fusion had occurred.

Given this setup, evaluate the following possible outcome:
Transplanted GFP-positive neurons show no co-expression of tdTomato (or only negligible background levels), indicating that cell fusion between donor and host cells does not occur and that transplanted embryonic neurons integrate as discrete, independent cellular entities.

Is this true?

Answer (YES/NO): YES